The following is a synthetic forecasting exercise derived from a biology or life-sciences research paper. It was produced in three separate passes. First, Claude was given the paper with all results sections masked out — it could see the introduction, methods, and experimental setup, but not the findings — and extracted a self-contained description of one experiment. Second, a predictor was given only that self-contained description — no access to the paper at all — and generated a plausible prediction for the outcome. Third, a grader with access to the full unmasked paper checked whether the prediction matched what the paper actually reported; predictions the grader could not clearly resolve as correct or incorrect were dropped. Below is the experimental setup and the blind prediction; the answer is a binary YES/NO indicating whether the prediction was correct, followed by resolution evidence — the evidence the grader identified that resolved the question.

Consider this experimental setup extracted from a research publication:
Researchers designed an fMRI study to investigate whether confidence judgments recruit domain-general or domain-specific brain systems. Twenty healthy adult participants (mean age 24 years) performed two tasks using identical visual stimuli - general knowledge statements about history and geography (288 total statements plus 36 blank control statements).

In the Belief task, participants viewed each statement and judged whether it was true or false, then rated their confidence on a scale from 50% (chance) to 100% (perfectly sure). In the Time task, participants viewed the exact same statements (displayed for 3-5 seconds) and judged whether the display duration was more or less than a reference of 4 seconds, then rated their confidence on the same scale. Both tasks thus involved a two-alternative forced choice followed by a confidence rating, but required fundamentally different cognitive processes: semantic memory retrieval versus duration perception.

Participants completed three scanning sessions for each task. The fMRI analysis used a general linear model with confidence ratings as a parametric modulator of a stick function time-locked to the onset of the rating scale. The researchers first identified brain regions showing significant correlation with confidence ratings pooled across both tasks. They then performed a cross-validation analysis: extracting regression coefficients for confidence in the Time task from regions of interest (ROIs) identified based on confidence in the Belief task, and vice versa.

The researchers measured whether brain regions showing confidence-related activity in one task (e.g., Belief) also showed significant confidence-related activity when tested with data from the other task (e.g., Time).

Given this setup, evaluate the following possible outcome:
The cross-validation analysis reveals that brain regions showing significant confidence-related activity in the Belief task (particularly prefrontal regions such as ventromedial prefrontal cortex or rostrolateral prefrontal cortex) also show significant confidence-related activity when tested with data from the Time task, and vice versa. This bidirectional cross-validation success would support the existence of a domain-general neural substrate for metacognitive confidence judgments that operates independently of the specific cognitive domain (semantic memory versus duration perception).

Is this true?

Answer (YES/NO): YES